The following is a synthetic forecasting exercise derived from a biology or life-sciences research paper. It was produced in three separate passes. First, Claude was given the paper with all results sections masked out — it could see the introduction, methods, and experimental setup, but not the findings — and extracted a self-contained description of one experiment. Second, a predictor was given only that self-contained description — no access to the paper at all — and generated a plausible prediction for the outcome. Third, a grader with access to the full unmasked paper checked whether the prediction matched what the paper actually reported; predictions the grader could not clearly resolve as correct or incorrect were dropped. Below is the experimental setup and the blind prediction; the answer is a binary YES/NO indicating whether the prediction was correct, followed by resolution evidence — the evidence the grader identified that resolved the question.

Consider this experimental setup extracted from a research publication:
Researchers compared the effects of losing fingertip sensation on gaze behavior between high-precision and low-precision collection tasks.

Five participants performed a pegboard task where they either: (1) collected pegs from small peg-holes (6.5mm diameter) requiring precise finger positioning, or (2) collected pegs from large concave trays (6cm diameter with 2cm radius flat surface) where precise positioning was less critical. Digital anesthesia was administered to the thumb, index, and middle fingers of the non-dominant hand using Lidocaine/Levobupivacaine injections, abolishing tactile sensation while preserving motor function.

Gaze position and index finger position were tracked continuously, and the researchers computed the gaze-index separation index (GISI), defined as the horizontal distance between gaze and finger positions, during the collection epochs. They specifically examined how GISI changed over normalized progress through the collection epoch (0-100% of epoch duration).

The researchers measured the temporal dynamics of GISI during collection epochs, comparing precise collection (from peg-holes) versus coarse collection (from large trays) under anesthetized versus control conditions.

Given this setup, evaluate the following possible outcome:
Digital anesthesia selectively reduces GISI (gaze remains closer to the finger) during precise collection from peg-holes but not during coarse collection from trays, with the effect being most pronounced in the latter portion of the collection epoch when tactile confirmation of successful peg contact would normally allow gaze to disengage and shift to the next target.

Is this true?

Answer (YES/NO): NO